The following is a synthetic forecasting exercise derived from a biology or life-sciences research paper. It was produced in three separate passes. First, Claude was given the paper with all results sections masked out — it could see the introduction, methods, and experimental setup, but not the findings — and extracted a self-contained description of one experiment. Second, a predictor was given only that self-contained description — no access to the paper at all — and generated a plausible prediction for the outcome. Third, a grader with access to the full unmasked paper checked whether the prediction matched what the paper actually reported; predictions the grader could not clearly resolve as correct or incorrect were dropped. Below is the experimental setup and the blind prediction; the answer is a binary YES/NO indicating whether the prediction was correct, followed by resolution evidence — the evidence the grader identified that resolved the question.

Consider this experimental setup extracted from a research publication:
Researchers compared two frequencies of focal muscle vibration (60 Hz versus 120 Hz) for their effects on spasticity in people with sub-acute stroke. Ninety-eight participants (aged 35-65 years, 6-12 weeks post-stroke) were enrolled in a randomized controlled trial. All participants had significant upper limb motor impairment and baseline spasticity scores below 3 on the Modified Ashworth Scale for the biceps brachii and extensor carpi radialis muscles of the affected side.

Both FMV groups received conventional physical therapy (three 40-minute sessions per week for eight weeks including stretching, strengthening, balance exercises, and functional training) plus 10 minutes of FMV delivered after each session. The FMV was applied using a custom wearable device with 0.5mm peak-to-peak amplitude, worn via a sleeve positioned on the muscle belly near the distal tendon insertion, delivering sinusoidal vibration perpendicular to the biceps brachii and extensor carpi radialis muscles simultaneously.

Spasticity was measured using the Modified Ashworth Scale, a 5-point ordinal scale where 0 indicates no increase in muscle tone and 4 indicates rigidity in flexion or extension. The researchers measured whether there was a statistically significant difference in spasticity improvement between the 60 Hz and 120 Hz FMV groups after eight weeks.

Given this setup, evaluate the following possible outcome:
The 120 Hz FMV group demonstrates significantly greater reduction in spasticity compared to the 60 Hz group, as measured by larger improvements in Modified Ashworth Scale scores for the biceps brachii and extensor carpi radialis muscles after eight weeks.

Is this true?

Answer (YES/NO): NO